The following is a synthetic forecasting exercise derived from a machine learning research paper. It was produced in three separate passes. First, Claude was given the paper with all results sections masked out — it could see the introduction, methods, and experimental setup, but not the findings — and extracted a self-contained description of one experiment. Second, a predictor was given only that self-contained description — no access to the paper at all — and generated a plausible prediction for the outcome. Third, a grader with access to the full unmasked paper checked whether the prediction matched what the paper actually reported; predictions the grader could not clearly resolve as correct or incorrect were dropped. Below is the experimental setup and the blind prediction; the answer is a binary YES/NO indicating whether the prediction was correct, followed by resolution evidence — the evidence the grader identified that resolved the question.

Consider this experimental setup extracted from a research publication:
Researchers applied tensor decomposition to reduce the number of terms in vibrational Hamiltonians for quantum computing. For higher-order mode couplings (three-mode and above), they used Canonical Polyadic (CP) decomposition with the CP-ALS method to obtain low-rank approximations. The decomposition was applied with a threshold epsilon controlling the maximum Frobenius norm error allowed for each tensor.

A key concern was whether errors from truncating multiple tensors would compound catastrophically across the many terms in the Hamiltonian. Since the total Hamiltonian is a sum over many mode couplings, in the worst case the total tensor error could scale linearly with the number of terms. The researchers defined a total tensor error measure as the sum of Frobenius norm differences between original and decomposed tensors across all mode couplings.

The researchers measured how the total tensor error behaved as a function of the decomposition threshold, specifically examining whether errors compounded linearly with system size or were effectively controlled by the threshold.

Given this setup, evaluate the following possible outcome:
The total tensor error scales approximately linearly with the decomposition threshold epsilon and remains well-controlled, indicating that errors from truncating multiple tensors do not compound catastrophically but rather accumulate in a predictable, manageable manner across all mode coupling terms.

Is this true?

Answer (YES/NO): YES